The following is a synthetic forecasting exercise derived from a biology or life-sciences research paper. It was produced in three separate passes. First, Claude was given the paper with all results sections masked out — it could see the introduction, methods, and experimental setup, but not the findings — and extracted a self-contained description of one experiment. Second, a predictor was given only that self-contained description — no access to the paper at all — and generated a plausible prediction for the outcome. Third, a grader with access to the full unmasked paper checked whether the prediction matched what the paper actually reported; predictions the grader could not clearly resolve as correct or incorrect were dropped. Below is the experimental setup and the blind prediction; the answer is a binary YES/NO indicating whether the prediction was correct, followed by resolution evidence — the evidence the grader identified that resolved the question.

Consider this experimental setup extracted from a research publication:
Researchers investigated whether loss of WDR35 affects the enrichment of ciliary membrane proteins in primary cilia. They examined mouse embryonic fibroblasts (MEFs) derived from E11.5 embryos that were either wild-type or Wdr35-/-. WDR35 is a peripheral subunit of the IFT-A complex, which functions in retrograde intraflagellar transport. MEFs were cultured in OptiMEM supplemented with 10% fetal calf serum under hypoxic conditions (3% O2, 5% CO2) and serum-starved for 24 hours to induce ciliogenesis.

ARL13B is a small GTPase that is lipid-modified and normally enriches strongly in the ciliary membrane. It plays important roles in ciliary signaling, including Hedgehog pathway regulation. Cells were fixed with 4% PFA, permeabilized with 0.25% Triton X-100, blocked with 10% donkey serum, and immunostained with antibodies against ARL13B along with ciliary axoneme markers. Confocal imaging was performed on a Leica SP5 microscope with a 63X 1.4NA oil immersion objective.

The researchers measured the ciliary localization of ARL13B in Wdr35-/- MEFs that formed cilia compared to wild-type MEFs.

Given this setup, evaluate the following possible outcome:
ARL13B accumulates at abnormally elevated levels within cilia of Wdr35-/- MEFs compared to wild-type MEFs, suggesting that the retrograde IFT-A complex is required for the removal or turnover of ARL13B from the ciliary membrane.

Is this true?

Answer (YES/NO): NO